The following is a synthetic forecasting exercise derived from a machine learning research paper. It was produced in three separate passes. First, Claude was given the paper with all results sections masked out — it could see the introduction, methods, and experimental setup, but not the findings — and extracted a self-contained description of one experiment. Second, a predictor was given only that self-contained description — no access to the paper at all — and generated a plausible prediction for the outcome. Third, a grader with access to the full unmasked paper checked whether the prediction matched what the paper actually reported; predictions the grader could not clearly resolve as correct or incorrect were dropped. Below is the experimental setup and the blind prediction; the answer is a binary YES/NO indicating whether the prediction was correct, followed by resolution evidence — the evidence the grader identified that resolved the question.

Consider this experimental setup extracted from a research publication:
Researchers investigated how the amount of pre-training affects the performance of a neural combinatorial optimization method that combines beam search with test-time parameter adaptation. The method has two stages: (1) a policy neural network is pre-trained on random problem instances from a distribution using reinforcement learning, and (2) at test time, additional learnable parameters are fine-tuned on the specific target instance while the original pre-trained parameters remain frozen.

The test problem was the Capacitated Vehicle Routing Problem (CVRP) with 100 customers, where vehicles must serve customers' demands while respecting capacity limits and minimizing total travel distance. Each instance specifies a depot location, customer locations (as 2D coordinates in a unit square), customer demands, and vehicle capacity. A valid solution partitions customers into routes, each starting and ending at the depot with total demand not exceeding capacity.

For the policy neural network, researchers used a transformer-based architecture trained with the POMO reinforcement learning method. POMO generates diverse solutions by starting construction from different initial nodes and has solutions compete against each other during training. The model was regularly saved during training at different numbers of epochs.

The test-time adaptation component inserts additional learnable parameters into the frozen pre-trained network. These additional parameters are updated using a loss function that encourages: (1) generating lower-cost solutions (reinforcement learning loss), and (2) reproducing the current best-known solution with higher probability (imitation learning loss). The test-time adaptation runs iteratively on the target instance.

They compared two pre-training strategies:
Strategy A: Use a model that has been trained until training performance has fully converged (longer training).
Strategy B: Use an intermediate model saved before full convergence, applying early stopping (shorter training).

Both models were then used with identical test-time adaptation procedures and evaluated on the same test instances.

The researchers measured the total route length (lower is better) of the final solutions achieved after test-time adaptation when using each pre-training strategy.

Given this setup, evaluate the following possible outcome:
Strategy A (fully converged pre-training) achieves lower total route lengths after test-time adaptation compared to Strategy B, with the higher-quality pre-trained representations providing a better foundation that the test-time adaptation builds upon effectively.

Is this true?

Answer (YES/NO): NO